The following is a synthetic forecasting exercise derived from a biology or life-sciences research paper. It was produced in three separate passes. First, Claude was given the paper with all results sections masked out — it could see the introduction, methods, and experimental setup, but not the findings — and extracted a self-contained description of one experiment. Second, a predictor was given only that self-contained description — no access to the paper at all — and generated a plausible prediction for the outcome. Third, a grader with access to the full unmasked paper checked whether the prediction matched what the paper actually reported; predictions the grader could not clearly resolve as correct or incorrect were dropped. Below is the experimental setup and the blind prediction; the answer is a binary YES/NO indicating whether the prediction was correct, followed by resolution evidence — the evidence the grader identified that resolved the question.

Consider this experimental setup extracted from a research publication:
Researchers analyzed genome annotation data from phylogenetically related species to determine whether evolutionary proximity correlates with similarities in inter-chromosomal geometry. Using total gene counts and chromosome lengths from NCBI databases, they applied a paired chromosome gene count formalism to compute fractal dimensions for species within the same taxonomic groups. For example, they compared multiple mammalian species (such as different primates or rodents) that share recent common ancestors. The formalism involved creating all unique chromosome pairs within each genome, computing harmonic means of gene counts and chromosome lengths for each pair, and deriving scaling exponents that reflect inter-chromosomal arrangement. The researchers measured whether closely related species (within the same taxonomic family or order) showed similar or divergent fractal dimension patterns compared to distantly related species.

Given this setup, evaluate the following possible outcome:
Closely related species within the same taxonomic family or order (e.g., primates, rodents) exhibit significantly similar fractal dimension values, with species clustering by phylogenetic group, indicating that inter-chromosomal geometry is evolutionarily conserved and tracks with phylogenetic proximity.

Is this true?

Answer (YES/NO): YES